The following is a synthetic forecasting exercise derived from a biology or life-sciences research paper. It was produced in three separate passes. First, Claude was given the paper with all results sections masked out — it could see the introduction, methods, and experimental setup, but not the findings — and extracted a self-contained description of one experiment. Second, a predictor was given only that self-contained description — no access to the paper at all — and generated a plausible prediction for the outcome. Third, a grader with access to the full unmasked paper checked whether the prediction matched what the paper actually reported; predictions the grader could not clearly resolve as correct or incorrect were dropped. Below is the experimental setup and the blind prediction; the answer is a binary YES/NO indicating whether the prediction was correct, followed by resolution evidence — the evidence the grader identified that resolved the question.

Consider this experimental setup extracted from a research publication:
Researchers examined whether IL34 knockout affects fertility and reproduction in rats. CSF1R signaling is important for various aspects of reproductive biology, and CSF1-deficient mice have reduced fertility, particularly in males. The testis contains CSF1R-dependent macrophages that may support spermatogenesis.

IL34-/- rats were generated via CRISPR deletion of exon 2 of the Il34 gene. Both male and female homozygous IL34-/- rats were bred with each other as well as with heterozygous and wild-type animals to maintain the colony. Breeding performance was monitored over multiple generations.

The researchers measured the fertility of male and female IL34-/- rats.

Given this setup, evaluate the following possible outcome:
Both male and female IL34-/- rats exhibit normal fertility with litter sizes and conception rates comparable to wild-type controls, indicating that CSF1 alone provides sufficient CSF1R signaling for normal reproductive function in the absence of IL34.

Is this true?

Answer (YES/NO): YES